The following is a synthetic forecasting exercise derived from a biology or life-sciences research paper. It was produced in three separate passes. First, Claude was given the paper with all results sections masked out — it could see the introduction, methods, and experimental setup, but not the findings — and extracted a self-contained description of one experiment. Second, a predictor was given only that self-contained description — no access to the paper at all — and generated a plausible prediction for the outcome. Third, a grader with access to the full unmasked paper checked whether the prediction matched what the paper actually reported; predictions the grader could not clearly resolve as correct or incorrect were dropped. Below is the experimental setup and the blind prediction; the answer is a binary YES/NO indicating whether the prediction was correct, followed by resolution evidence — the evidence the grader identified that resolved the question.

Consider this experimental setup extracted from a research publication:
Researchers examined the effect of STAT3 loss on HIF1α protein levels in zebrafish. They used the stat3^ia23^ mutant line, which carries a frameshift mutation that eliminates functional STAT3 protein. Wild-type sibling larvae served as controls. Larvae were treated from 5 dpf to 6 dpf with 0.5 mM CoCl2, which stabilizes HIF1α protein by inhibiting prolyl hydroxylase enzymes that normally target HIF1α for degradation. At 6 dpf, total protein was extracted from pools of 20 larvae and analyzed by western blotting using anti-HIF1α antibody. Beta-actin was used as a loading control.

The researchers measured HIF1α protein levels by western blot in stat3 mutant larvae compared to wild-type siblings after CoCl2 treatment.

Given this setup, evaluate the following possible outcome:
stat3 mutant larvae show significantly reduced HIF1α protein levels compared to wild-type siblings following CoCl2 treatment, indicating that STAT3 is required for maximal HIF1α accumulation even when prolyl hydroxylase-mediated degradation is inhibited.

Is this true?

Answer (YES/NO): NO